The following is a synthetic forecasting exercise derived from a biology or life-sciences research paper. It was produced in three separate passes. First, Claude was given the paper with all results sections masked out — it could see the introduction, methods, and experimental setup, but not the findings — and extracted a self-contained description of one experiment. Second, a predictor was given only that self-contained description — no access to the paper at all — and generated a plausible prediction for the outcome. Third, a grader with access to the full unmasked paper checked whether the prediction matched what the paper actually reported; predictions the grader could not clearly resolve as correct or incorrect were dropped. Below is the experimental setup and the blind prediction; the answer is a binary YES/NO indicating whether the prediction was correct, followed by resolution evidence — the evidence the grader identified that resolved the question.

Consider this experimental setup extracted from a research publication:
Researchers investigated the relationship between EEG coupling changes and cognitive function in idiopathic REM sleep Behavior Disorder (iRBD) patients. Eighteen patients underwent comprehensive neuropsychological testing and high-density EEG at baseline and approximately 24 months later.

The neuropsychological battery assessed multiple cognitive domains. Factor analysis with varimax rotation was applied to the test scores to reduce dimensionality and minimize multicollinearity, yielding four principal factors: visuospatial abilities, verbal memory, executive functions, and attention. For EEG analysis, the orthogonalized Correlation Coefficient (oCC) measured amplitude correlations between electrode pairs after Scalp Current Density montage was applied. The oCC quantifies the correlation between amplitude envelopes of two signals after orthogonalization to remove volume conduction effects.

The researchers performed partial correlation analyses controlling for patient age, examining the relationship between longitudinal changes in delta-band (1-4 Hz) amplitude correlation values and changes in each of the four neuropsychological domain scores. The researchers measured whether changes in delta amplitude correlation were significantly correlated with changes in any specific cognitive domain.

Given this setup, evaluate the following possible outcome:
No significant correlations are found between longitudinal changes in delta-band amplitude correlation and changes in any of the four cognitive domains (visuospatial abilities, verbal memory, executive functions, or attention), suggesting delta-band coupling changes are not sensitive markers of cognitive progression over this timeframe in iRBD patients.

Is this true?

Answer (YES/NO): NO